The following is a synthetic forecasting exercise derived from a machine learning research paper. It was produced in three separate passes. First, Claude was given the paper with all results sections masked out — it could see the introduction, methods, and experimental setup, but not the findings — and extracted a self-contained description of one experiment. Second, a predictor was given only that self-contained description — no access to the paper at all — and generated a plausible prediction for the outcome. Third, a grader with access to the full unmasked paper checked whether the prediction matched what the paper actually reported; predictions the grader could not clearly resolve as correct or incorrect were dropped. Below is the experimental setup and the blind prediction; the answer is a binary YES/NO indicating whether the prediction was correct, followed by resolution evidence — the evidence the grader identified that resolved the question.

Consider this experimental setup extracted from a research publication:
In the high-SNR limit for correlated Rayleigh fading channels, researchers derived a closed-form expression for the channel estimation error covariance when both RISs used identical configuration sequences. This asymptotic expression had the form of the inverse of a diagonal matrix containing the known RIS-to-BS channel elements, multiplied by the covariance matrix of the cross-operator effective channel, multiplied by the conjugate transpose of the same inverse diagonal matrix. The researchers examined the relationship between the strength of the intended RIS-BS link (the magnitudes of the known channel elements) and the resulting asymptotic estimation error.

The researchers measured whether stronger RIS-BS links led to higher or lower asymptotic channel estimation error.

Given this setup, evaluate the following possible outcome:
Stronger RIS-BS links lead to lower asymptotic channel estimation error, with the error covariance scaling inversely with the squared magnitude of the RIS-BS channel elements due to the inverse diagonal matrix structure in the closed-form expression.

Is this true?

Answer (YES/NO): YES